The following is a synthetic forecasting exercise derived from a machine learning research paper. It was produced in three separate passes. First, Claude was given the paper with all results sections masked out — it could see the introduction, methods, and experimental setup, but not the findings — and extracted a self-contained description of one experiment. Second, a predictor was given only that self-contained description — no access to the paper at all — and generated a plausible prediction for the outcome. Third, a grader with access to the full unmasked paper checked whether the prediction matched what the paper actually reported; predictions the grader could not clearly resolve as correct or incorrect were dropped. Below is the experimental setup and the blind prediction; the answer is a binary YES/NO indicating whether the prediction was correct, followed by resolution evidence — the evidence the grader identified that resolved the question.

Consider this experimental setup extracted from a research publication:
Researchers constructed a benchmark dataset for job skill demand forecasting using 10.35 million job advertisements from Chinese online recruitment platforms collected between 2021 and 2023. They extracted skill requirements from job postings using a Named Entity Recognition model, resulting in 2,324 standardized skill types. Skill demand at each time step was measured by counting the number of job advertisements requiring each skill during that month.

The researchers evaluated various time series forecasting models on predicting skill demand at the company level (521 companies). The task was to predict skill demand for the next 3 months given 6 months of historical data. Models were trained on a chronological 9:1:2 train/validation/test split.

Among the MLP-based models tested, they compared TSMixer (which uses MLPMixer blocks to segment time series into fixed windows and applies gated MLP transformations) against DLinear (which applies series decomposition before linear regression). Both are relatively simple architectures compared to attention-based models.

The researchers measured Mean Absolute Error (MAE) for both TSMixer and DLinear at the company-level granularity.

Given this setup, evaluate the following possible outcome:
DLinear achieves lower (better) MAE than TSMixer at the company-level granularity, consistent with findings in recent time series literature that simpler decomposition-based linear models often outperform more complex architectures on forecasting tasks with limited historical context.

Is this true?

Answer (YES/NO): YES